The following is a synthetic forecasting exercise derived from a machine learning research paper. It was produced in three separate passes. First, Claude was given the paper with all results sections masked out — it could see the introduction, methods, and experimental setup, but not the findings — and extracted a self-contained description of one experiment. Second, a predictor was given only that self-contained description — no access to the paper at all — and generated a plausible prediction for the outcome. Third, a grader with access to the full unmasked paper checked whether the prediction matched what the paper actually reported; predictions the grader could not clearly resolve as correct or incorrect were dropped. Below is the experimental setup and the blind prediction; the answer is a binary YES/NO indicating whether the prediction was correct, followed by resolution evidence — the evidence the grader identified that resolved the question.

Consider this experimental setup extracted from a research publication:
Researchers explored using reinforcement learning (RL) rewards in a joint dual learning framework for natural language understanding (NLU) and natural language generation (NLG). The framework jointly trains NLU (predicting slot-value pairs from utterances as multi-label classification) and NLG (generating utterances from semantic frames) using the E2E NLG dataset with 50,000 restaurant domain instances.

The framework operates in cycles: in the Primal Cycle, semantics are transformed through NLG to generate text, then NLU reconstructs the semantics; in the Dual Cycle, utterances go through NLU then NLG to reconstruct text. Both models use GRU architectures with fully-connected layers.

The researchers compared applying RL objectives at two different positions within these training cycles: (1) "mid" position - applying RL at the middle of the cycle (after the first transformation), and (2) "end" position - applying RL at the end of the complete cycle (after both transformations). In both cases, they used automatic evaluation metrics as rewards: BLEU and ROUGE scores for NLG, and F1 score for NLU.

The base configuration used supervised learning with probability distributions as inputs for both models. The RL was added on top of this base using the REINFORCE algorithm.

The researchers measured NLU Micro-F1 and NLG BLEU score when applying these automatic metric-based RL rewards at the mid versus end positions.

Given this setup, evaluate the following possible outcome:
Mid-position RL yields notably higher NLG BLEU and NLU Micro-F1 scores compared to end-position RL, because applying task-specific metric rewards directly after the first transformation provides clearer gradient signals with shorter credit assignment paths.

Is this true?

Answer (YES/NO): NO